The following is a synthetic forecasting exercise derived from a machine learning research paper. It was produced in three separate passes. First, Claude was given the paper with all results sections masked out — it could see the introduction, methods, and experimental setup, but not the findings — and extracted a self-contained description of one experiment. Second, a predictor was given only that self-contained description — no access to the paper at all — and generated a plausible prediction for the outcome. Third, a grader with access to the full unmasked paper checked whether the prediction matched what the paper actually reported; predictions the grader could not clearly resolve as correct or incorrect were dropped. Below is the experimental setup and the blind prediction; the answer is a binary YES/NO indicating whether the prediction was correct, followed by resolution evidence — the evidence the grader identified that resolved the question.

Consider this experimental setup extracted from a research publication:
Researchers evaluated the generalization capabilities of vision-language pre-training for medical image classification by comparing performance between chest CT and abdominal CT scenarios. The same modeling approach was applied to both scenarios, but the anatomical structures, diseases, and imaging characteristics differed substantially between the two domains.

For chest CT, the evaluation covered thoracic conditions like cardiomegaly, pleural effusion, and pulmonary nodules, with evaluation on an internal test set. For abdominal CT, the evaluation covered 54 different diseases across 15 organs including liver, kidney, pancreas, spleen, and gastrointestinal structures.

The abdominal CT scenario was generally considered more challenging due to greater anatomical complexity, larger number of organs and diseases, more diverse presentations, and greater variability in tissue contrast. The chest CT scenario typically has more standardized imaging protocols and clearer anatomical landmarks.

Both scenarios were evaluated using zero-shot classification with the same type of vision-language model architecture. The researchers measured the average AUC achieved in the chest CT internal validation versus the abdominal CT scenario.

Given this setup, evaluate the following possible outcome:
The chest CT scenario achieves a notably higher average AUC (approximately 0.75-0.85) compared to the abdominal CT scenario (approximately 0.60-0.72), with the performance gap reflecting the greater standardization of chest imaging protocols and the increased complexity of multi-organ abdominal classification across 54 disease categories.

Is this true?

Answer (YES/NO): NO